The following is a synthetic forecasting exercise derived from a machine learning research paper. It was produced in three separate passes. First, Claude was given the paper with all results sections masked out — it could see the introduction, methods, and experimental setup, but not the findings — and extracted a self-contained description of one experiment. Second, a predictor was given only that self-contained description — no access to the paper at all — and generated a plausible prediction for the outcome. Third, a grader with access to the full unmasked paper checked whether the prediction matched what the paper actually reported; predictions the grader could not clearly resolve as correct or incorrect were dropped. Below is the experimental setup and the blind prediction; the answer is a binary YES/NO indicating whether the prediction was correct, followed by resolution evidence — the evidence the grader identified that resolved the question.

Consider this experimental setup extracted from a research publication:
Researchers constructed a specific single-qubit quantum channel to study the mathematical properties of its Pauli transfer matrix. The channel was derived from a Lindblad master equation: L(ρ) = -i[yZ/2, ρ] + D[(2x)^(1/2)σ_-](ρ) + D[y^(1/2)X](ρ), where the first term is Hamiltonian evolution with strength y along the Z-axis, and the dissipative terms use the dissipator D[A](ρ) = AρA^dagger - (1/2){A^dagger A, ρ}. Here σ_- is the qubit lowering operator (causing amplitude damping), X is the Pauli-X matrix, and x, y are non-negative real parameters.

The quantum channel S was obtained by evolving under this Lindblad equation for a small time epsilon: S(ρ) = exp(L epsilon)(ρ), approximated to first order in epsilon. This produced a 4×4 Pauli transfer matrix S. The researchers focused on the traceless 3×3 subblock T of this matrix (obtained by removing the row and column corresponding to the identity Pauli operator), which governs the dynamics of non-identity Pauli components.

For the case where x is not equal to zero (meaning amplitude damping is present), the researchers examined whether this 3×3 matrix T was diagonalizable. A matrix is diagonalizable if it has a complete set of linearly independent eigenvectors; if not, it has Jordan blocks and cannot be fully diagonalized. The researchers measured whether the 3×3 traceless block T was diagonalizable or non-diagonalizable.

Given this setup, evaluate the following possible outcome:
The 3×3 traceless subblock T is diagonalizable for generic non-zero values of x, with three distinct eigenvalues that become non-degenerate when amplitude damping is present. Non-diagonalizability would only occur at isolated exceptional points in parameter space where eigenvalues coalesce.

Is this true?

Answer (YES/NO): NO